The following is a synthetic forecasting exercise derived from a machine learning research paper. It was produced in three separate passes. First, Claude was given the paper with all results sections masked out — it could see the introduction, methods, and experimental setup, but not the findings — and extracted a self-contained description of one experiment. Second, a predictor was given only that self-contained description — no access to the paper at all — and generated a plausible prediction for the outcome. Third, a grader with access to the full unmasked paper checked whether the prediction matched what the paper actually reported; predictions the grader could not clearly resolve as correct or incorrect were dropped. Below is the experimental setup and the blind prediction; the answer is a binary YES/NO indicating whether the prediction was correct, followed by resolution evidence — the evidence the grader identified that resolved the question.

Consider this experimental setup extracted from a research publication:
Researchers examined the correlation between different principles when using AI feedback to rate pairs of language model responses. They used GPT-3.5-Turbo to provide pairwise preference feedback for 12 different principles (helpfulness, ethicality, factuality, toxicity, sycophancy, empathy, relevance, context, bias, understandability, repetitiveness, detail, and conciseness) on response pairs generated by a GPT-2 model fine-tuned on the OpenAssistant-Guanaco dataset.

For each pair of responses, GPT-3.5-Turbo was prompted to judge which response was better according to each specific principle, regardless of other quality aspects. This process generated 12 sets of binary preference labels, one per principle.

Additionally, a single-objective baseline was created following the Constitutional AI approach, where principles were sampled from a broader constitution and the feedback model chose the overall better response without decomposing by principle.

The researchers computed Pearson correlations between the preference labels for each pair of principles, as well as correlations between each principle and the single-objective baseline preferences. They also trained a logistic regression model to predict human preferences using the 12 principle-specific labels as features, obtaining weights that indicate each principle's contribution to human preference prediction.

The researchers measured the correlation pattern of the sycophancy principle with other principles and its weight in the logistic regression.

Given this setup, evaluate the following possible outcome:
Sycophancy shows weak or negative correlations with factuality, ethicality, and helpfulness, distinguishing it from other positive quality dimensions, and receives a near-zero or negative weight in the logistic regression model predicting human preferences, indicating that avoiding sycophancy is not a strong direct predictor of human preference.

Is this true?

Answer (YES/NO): YES